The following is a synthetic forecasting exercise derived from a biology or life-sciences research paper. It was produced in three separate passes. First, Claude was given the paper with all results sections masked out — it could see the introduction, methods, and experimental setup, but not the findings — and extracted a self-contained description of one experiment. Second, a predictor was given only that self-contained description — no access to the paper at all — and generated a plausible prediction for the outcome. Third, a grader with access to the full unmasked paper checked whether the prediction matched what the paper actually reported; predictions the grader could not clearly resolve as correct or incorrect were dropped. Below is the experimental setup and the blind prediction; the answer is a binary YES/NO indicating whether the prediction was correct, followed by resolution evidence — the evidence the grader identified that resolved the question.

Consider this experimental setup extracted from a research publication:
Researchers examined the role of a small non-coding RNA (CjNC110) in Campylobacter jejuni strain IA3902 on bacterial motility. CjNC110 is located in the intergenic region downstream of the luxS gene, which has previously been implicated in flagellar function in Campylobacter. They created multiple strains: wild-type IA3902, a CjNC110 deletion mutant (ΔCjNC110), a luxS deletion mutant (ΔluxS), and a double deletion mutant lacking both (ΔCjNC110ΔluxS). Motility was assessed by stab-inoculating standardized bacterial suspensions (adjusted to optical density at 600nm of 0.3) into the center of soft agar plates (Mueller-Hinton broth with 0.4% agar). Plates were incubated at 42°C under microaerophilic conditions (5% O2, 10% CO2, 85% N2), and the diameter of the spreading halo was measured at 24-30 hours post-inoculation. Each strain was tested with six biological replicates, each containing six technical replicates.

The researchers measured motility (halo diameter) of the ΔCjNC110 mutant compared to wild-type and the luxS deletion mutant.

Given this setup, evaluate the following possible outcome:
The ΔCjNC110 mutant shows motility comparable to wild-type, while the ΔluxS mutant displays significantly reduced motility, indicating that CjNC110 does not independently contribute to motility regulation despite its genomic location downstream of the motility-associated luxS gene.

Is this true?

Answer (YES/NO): NO